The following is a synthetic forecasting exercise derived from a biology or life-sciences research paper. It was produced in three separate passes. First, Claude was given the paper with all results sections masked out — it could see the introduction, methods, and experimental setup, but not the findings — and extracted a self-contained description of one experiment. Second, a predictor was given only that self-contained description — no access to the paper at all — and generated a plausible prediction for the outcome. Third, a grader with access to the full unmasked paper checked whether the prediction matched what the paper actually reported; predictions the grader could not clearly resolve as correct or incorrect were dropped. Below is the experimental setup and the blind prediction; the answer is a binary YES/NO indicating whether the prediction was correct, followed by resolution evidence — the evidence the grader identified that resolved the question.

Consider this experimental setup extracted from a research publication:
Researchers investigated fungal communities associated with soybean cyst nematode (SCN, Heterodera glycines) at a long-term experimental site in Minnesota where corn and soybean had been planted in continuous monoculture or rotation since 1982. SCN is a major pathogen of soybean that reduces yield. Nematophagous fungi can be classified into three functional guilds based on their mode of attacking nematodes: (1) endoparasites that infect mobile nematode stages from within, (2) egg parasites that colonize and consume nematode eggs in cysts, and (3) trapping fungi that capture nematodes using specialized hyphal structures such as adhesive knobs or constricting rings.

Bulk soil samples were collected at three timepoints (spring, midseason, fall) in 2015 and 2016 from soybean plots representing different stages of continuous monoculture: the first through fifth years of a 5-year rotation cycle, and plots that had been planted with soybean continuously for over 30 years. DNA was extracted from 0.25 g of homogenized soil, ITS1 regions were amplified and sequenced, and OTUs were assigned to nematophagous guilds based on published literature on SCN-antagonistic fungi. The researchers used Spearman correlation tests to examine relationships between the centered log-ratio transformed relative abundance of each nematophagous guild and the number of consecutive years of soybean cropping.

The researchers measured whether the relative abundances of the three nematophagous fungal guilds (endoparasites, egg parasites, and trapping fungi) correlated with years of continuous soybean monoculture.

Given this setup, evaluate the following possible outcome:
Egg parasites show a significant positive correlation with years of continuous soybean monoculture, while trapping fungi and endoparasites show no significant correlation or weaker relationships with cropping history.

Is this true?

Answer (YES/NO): NO